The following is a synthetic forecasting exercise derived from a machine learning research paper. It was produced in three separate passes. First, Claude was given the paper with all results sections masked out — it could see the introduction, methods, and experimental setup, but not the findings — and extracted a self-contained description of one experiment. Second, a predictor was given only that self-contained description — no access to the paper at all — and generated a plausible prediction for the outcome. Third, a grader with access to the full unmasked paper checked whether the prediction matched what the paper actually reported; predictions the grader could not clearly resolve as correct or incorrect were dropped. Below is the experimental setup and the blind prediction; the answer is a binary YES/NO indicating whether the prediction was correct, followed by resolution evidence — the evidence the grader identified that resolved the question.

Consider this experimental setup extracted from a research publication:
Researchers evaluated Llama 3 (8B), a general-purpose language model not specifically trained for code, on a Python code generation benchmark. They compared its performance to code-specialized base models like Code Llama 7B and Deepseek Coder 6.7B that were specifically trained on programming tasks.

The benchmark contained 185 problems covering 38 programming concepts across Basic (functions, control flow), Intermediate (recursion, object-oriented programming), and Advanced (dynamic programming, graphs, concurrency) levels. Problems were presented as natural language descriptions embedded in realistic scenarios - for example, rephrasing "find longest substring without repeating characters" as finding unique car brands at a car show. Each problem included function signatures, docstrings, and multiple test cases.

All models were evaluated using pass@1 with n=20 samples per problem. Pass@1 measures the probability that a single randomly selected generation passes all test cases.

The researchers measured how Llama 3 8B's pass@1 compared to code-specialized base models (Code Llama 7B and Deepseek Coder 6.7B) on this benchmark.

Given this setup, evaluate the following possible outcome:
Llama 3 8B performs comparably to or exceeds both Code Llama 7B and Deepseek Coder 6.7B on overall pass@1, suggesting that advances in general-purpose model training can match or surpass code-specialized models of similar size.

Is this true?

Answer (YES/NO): YES